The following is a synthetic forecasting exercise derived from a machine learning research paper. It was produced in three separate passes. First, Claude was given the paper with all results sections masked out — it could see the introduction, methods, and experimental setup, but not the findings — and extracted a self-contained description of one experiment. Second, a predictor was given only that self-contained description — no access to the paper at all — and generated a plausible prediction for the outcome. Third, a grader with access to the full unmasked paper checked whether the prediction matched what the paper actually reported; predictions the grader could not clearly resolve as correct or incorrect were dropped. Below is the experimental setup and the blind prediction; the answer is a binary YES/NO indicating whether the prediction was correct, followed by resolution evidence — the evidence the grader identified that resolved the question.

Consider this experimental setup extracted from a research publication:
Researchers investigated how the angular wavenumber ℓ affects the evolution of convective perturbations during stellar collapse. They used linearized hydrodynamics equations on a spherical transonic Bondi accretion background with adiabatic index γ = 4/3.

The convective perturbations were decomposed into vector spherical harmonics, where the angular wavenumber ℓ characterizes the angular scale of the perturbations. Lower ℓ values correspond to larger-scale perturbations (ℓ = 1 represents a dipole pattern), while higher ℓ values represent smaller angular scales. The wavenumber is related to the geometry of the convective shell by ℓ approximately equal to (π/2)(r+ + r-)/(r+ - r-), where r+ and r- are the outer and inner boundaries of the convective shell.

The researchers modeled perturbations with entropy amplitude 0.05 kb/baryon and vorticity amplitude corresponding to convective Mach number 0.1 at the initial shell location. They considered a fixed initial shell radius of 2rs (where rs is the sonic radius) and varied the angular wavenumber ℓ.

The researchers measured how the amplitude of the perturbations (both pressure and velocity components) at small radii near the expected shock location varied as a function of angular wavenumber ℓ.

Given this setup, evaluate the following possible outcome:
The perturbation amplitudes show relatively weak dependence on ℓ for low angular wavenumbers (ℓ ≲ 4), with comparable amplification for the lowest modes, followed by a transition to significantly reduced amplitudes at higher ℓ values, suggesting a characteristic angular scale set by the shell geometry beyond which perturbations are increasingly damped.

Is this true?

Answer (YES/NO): NO